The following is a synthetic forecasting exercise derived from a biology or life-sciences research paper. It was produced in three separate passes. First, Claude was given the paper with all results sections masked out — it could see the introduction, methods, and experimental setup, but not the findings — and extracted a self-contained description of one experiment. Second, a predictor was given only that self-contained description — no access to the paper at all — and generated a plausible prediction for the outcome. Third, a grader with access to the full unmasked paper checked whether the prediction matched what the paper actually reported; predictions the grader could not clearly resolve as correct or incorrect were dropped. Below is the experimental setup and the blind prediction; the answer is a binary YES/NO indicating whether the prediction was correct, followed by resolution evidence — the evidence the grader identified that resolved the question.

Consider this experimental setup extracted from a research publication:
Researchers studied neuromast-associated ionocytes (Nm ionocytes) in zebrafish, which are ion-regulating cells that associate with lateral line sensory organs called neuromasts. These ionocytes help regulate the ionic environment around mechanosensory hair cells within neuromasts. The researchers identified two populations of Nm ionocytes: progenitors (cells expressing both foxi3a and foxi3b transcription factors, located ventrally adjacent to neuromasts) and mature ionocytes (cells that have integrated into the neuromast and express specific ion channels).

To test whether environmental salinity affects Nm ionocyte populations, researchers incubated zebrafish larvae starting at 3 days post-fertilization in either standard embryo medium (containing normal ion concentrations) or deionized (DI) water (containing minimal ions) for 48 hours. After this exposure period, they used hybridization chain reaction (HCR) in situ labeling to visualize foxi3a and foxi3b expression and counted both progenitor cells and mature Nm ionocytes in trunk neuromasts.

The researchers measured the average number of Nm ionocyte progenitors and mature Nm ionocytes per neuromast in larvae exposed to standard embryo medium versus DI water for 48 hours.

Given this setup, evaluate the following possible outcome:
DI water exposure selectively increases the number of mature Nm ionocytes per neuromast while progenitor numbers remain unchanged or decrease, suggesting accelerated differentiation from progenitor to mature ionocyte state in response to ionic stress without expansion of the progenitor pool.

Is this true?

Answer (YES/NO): NO